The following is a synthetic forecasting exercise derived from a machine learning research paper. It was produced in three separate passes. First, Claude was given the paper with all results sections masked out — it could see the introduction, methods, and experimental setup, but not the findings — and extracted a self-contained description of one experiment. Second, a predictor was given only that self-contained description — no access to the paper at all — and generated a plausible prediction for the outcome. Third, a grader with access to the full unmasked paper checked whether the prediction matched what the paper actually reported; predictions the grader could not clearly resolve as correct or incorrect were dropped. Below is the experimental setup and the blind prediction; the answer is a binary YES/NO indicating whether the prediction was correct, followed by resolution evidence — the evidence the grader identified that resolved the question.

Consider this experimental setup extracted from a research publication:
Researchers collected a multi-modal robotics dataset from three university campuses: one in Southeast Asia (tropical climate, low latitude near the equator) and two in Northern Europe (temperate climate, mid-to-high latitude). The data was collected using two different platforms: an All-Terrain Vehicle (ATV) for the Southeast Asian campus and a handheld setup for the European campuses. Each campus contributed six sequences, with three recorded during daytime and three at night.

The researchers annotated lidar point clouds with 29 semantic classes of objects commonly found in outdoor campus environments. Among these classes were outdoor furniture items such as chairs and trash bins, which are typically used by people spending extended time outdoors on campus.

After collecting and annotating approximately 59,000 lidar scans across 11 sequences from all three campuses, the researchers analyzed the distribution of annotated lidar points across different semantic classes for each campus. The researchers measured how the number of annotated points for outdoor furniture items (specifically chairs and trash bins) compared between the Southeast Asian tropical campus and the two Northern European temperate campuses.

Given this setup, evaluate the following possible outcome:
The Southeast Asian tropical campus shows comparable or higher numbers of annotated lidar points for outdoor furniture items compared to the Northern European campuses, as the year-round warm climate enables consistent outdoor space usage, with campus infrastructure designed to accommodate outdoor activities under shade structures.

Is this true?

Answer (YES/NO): NO